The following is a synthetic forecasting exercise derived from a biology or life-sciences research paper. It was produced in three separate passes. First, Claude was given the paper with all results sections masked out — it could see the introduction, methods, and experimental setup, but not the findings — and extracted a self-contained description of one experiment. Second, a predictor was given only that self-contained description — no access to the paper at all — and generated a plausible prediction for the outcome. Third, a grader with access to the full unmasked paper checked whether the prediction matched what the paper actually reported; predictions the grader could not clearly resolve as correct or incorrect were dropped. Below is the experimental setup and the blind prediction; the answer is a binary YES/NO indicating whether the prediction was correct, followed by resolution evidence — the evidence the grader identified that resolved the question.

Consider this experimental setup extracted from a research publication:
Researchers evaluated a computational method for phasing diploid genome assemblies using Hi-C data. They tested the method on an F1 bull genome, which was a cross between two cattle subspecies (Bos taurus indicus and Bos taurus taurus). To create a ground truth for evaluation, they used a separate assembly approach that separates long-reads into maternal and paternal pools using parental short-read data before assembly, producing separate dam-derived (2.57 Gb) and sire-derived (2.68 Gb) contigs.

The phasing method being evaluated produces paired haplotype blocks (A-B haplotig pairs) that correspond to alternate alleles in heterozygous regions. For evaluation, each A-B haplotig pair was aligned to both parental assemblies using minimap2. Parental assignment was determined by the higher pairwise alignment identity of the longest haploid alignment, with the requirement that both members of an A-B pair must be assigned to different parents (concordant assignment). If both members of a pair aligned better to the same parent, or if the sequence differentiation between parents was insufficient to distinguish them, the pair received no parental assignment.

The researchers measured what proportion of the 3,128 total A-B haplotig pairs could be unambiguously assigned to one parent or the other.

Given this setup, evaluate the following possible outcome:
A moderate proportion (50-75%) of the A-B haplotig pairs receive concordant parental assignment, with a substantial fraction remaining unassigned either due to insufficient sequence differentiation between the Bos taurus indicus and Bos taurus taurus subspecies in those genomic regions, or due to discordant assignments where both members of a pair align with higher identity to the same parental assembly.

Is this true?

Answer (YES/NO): NO